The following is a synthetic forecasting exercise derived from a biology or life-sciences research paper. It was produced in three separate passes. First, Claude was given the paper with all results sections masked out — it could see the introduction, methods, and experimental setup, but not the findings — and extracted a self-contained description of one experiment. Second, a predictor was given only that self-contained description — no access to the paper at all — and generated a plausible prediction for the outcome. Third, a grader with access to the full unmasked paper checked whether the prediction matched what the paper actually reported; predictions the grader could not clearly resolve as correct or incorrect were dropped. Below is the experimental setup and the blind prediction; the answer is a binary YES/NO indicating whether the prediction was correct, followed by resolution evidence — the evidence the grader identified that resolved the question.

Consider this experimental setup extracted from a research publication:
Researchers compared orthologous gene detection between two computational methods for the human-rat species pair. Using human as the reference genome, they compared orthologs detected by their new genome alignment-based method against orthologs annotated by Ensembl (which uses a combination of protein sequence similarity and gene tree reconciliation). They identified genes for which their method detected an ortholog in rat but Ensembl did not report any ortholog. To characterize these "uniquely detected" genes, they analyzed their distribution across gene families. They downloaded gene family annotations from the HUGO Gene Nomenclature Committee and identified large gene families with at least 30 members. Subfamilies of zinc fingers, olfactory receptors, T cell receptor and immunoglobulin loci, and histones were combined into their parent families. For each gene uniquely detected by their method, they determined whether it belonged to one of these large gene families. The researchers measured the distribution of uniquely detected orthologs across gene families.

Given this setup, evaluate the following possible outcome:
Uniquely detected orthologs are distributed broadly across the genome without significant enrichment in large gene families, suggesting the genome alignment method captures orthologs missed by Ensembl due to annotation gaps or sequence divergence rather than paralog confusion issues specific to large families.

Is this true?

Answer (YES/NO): NO